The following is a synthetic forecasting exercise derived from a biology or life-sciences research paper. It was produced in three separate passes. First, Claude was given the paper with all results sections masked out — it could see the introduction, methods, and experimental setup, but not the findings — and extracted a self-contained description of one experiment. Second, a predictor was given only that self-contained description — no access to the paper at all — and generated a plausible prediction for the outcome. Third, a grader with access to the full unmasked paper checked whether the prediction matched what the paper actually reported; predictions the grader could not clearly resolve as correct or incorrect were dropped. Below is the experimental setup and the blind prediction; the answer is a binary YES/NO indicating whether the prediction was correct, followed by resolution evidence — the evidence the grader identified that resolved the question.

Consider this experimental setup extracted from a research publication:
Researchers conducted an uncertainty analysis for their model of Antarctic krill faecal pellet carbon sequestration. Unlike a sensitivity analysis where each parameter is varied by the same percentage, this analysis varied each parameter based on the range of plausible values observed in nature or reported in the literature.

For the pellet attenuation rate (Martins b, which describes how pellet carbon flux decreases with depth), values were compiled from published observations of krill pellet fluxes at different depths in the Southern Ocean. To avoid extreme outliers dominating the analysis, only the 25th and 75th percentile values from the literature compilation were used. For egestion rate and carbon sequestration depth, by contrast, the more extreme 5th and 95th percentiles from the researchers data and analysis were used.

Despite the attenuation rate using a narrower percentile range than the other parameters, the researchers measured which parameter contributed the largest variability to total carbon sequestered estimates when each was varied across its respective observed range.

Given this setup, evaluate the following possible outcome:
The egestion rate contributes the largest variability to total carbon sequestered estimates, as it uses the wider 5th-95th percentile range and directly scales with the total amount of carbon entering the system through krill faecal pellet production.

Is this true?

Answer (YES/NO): NO